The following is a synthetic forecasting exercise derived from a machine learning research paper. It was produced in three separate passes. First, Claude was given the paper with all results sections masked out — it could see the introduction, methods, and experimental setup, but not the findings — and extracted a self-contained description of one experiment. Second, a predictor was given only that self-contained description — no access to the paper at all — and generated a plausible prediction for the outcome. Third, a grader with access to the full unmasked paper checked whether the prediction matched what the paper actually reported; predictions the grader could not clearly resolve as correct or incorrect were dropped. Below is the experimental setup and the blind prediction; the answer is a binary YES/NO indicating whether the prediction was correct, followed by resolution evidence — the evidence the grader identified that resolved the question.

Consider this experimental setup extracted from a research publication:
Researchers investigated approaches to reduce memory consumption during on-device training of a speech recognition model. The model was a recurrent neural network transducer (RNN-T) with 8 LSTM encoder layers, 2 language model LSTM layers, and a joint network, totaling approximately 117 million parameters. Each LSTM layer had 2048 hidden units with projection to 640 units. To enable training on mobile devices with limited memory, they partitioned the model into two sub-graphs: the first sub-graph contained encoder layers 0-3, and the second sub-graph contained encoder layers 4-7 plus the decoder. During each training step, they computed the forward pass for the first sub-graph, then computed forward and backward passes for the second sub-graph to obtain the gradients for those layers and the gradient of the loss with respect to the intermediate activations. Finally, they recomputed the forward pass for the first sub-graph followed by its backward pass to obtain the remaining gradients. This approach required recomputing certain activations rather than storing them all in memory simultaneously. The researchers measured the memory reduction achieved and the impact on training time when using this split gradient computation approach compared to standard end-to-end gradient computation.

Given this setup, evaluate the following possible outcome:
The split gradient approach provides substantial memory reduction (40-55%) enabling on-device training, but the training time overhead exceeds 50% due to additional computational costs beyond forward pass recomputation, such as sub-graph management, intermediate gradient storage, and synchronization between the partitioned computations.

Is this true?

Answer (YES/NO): NO